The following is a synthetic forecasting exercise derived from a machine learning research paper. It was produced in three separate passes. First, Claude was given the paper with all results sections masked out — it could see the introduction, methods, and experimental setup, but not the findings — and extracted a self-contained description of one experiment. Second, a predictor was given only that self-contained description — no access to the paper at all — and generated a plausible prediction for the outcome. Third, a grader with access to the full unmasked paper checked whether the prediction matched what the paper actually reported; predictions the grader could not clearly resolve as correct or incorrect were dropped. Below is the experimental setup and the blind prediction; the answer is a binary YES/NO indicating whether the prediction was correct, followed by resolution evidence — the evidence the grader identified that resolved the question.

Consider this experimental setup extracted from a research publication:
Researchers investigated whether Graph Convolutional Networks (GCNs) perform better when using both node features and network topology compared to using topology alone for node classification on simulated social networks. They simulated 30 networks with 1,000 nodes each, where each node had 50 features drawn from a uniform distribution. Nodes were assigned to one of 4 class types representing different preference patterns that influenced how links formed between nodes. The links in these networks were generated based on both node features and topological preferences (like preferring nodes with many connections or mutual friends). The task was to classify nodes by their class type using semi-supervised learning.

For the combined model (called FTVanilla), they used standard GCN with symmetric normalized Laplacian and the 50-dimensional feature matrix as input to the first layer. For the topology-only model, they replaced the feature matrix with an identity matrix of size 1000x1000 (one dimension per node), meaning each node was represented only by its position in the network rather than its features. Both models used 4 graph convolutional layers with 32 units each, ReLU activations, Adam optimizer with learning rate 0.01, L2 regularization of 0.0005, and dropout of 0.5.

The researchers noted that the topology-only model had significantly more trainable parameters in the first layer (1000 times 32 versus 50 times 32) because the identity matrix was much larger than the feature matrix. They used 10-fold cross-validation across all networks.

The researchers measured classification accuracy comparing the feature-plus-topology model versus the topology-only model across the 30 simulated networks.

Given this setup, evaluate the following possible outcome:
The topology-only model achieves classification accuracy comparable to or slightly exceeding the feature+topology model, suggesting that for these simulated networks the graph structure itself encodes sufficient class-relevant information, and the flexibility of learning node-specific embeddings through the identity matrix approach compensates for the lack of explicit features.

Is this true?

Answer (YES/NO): NO